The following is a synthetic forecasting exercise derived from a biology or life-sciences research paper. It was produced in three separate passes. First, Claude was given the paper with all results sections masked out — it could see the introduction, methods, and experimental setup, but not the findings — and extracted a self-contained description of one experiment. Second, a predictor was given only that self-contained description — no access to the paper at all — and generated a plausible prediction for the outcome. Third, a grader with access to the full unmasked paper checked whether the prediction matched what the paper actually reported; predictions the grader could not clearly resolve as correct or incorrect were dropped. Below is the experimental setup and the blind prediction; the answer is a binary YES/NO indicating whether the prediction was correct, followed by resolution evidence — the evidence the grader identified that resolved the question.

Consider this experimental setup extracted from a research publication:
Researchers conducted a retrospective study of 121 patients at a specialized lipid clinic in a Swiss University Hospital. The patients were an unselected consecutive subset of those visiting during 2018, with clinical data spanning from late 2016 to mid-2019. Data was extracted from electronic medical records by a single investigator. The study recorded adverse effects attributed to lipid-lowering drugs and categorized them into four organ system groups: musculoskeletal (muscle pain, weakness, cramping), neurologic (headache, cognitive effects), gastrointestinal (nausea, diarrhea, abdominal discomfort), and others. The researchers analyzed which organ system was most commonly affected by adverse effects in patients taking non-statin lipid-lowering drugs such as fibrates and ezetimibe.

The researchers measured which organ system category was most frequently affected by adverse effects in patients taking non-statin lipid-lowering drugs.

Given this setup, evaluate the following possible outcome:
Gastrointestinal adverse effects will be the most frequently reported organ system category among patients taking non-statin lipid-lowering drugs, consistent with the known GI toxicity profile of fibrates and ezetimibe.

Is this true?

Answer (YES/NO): NO